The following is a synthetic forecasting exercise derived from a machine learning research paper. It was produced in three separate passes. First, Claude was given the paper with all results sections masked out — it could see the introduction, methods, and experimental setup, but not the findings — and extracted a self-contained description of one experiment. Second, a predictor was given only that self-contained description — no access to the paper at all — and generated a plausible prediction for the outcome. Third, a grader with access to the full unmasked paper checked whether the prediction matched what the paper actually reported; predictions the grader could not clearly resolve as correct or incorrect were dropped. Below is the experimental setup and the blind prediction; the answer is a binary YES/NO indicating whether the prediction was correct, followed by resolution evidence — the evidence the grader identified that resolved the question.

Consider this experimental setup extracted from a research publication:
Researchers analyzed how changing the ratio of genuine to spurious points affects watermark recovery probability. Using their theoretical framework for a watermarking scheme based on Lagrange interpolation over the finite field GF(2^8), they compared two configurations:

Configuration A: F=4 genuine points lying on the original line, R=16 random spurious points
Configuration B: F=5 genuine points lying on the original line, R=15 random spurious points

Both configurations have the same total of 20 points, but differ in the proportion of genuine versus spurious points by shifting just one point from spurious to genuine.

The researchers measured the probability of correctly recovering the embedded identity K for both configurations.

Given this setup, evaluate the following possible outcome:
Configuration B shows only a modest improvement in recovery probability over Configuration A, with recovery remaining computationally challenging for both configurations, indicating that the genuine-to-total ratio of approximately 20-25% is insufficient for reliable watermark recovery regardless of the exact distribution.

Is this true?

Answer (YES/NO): NO